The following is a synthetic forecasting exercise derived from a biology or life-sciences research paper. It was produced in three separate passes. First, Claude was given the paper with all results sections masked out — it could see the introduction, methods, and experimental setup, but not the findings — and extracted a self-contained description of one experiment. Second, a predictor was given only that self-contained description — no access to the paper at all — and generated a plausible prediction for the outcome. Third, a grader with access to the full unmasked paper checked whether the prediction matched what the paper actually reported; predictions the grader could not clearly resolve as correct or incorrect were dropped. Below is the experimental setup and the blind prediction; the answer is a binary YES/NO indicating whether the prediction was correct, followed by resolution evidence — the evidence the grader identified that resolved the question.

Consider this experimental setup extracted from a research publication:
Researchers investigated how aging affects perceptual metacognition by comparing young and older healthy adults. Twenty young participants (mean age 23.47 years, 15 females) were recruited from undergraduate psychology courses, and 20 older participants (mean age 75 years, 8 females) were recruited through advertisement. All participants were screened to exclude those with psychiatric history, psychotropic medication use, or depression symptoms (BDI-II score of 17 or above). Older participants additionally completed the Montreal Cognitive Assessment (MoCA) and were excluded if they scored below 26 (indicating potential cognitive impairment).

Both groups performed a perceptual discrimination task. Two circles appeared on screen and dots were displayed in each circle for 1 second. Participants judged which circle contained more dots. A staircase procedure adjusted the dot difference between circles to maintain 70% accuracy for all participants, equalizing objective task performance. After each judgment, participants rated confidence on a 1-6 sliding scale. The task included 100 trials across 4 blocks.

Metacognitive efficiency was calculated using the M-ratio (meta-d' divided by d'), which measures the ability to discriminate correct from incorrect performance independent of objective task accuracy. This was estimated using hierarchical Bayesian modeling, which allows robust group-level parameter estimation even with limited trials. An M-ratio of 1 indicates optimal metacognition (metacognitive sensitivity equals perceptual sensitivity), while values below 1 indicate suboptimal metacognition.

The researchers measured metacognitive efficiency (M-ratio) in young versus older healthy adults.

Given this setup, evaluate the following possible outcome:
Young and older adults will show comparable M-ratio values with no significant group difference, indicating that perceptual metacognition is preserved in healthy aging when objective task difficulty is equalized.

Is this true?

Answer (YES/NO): NO